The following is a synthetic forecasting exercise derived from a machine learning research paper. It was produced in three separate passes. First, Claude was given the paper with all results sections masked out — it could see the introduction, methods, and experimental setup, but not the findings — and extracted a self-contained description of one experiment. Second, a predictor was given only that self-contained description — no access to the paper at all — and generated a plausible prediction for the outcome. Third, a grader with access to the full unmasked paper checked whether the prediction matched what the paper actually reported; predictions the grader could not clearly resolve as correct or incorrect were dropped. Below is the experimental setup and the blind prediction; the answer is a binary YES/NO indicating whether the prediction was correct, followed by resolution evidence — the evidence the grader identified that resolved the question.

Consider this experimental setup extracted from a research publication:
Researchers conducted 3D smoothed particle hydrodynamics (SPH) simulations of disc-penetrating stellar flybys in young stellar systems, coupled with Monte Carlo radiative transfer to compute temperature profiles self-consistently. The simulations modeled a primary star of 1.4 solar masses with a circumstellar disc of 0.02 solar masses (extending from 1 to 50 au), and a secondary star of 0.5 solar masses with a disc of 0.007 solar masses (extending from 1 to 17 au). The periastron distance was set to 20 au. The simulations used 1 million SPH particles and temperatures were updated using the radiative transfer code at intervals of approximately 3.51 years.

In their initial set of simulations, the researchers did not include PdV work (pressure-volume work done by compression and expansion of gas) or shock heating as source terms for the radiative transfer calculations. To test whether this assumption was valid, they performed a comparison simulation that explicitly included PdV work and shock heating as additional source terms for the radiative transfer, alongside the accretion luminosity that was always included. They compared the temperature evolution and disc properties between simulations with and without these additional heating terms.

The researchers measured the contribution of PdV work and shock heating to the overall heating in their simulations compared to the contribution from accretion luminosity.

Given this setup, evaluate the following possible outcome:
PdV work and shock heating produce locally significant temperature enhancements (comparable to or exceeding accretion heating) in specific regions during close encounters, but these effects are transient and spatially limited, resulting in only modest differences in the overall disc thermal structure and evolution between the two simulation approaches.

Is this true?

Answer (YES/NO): NO